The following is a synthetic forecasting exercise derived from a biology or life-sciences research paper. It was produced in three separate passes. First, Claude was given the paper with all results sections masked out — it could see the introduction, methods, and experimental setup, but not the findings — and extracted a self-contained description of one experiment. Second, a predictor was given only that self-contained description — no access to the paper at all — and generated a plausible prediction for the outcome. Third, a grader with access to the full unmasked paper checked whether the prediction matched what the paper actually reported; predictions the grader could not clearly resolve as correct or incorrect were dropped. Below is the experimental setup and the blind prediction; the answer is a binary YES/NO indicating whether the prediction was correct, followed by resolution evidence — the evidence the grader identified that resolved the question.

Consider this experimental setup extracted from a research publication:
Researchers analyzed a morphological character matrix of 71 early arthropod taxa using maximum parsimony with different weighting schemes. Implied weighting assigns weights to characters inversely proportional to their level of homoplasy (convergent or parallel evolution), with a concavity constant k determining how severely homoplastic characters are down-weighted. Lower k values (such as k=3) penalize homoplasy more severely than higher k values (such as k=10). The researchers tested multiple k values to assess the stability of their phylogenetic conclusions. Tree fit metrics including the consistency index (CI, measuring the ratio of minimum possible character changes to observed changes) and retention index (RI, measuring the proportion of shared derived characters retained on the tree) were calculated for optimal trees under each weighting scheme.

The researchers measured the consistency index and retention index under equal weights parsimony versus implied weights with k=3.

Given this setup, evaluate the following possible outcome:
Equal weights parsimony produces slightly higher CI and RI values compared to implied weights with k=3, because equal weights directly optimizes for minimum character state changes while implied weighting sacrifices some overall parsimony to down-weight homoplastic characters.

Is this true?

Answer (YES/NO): YES